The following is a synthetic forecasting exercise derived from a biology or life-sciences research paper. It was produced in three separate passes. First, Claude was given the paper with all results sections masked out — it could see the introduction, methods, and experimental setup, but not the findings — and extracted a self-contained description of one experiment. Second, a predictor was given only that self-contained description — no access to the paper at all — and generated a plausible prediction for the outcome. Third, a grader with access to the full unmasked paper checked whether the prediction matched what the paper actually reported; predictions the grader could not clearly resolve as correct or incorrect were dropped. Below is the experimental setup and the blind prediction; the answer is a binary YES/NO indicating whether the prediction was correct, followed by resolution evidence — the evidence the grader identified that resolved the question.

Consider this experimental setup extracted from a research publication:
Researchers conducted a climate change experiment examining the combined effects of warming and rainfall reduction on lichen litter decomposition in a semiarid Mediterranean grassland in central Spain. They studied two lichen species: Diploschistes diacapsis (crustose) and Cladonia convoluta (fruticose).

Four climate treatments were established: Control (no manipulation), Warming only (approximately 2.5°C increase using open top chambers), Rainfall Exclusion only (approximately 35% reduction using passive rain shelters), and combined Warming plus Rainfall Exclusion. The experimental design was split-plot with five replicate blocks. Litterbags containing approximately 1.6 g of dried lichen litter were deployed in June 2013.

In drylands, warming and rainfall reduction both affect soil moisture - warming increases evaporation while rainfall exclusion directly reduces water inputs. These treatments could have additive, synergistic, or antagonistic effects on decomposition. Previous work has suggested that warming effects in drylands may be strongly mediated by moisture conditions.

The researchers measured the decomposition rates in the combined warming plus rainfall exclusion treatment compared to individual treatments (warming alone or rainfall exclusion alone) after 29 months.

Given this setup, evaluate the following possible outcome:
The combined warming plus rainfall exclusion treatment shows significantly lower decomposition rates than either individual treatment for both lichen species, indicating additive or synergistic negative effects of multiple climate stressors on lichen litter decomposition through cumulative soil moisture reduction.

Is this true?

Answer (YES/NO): NO